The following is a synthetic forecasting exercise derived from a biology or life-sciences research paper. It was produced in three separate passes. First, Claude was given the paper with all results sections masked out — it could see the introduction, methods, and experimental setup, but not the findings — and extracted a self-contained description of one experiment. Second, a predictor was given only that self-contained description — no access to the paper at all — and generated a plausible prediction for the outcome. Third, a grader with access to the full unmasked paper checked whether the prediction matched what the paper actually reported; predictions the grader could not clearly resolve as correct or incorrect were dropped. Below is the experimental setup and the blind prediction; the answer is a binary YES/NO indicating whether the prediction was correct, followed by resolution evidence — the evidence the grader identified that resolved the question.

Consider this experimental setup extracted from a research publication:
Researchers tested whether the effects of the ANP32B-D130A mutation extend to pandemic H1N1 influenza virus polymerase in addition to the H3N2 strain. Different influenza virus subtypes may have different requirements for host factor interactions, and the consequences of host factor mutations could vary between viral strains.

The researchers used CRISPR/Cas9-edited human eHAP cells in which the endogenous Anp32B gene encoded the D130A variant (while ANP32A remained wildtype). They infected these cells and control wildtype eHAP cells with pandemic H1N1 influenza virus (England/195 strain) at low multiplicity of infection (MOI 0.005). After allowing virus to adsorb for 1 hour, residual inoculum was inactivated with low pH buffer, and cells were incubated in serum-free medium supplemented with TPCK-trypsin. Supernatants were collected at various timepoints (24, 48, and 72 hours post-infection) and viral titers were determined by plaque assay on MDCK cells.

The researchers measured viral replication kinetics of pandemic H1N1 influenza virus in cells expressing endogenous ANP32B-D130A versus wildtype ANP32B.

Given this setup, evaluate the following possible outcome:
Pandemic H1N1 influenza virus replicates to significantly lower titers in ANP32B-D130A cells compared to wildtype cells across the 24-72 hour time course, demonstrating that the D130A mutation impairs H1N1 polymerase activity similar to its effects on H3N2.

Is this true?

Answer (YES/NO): NO